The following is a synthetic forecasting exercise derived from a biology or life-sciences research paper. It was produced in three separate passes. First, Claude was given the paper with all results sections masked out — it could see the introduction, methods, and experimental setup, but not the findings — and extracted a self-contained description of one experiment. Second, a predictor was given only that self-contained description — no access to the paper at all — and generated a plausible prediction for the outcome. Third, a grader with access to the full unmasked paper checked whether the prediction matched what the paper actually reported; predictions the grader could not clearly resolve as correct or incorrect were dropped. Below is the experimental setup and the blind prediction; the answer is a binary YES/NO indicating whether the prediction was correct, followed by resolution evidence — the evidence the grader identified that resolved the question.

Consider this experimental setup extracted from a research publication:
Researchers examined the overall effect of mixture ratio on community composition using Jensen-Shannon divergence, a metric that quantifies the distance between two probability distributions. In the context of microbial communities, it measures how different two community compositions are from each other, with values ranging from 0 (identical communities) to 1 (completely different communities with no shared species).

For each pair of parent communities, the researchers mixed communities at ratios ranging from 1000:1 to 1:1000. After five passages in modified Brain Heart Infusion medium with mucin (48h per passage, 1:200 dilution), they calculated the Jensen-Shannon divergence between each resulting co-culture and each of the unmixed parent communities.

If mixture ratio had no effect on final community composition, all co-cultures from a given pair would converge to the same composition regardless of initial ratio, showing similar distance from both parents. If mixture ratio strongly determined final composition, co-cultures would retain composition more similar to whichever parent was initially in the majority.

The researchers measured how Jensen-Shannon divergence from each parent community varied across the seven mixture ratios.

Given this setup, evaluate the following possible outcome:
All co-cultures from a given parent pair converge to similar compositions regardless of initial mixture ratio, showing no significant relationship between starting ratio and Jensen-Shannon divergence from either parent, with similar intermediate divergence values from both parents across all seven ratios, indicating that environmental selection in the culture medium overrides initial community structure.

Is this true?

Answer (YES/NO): NO